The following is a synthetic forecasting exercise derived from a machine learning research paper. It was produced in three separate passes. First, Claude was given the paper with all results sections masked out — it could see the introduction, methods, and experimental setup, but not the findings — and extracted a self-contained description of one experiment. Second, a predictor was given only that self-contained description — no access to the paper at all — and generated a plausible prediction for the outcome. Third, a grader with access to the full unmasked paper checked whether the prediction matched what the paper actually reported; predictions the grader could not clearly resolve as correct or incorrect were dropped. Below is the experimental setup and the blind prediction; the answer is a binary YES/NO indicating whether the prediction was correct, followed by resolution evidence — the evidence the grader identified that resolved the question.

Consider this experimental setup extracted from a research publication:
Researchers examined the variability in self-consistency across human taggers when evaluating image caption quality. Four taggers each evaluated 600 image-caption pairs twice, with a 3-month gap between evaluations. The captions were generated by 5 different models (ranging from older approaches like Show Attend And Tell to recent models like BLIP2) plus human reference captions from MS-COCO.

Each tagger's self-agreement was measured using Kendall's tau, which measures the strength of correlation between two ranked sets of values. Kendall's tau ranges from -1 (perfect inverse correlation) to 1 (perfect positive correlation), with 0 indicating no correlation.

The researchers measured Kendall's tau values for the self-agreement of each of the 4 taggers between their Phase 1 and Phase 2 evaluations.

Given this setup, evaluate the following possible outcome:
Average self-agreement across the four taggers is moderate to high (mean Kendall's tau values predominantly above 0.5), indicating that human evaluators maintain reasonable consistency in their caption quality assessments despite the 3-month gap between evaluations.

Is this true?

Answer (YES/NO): YES